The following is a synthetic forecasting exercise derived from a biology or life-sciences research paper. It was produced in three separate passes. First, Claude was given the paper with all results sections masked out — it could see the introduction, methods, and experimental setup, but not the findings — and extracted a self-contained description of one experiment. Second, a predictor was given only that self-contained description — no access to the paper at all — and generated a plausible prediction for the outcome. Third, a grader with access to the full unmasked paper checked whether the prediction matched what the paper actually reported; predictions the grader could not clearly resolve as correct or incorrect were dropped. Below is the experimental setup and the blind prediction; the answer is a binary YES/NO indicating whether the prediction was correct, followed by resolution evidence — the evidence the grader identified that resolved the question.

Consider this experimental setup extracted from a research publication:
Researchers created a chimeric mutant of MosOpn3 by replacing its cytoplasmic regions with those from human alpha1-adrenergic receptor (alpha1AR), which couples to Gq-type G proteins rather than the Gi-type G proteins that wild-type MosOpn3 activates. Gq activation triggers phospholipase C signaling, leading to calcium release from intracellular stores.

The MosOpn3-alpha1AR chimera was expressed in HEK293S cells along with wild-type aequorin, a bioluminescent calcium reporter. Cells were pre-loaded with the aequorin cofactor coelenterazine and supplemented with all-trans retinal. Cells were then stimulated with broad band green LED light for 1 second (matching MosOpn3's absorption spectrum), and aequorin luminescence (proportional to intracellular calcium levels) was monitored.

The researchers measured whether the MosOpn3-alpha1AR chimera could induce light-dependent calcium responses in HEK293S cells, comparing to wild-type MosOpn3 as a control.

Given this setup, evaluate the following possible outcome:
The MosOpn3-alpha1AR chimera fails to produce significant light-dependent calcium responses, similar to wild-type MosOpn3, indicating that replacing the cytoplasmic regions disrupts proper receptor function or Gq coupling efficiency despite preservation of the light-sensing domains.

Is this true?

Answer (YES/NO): NO